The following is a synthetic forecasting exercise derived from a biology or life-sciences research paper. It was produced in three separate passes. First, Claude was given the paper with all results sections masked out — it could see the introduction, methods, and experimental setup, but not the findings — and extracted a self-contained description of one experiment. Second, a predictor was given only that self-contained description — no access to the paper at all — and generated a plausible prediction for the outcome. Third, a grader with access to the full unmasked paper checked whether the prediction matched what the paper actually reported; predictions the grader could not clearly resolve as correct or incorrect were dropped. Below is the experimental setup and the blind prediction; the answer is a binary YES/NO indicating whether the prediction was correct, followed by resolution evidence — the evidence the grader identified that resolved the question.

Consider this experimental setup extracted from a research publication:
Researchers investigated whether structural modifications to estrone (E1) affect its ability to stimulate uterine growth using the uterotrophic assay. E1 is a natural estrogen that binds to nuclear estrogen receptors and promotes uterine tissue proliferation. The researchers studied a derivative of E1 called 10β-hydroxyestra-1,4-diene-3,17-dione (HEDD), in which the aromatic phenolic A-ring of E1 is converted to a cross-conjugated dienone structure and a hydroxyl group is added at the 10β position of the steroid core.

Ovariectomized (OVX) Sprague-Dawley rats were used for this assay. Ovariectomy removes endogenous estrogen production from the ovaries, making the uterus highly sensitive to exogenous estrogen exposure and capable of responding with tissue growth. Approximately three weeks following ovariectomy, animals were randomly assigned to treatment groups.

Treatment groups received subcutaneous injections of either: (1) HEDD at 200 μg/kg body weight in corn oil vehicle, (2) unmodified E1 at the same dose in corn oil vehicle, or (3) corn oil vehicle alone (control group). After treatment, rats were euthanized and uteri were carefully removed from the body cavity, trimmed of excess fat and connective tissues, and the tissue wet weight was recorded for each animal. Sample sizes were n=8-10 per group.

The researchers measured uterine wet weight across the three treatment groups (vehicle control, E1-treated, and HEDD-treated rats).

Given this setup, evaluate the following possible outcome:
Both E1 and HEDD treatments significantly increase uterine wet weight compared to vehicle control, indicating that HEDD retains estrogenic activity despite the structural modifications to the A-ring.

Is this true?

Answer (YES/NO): NO